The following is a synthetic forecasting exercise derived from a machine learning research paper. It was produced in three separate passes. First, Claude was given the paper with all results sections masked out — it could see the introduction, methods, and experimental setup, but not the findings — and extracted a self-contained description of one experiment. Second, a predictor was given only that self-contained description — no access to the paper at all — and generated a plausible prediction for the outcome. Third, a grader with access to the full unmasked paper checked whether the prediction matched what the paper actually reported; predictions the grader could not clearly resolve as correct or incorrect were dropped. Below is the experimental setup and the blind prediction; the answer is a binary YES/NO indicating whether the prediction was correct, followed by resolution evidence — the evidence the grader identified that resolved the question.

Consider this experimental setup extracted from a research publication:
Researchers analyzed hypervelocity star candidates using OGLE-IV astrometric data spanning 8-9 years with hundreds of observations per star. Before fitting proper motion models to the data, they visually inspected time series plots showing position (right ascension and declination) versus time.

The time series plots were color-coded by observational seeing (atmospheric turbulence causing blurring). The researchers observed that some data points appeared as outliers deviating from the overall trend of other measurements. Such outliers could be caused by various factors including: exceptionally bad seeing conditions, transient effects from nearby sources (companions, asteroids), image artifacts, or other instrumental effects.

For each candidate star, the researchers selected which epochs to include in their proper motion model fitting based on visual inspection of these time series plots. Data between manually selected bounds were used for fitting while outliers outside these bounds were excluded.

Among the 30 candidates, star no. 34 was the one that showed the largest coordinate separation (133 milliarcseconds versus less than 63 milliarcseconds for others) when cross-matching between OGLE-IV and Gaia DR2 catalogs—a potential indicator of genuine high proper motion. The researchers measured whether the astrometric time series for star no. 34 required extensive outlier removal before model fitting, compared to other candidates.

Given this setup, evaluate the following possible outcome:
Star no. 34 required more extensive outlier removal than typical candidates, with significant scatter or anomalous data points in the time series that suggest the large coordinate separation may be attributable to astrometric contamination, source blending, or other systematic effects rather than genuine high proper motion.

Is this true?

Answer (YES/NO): NO